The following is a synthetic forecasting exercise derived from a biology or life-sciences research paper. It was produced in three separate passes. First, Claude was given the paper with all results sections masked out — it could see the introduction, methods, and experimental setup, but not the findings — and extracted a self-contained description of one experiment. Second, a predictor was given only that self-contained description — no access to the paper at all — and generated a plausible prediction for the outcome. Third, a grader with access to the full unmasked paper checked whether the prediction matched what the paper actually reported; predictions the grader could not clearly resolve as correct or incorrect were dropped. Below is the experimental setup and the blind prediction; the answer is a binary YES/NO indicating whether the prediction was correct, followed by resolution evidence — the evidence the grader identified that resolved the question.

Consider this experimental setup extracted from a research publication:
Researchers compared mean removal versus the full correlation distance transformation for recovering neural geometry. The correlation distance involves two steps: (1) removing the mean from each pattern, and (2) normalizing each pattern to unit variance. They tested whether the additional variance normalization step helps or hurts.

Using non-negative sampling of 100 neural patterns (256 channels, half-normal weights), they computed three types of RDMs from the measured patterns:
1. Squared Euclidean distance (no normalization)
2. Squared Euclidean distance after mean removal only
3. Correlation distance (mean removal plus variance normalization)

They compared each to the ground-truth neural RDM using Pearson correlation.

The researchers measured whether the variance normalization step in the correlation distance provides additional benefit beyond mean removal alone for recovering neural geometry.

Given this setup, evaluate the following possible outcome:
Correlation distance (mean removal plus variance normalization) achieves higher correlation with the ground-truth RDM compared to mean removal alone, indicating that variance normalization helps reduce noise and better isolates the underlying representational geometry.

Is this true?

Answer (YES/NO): NO